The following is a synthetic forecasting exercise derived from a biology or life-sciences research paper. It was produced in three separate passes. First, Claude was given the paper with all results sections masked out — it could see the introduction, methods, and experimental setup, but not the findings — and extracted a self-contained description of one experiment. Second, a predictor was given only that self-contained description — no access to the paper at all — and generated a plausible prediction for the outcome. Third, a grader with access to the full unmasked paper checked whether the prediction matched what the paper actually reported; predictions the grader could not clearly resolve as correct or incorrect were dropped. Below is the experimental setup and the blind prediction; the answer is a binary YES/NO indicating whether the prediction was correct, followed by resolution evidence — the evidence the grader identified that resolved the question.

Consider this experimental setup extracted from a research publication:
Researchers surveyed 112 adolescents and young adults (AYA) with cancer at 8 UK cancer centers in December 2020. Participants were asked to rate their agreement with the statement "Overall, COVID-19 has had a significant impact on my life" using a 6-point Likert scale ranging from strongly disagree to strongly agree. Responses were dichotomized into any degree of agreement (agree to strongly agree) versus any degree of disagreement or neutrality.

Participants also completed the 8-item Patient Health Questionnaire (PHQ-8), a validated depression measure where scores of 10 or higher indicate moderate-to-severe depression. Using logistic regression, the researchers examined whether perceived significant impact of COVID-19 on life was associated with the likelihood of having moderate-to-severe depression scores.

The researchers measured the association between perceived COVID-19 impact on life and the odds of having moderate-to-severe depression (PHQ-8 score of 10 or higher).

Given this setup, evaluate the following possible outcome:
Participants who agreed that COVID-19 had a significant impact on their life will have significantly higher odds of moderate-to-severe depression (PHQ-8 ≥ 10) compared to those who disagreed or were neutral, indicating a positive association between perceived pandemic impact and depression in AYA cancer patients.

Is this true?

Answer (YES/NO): YES